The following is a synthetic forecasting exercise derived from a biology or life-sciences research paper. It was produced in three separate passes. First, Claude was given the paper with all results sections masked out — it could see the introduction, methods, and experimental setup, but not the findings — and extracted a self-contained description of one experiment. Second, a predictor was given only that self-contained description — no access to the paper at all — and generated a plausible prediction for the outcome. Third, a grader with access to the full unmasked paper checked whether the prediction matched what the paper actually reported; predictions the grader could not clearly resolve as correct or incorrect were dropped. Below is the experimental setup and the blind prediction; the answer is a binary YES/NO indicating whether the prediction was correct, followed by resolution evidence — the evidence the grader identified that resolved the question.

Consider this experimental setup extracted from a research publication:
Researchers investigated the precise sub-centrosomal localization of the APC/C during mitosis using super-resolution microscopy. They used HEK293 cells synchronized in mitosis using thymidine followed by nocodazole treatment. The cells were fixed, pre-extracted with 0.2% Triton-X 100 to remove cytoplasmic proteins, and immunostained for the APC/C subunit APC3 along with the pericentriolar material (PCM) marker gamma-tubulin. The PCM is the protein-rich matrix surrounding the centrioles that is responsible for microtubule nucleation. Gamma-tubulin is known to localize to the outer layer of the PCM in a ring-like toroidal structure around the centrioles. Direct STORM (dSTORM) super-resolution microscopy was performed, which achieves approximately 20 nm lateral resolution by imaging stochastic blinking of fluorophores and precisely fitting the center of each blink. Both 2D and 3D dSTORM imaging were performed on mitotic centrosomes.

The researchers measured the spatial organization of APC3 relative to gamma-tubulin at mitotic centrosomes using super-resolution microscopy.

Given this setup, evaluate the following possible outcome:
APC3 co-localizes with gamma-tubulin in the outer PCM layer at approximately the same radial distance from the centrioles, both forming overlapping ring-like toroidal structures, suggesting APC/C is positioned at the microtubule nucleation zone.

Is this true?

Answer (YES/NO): NO